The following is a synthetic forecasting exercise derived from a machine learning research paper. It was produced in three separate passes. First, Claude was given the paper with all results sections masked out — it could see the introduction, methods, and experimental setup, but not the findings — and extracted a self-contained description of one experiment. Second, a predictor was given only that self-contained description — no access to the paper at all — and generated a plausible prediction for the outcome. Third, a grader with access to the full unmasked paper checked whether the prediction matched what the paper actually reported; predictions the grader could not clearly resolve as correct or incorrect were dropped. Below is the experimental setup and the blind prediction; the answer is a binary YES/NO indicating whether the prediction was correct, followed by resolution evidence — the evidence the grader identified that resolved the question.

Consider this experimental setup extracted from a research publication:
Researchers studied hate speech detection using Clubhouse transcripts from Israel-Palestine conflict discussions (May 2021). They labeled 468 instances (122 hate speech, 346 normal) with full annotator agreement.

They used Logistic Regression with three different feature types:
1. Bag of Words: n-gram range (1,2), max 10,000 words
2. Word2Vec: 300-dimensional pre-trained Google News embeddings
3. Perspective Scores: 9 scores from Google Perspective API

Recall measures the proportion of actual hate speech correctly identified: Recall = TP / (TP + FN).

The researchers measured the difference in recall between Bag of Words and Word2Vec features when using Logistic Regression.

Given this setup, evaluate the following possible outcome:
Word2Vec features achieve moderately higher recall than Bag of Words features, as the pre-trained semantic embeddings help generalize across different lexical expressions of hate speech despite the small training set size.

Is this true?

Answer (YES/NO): YES